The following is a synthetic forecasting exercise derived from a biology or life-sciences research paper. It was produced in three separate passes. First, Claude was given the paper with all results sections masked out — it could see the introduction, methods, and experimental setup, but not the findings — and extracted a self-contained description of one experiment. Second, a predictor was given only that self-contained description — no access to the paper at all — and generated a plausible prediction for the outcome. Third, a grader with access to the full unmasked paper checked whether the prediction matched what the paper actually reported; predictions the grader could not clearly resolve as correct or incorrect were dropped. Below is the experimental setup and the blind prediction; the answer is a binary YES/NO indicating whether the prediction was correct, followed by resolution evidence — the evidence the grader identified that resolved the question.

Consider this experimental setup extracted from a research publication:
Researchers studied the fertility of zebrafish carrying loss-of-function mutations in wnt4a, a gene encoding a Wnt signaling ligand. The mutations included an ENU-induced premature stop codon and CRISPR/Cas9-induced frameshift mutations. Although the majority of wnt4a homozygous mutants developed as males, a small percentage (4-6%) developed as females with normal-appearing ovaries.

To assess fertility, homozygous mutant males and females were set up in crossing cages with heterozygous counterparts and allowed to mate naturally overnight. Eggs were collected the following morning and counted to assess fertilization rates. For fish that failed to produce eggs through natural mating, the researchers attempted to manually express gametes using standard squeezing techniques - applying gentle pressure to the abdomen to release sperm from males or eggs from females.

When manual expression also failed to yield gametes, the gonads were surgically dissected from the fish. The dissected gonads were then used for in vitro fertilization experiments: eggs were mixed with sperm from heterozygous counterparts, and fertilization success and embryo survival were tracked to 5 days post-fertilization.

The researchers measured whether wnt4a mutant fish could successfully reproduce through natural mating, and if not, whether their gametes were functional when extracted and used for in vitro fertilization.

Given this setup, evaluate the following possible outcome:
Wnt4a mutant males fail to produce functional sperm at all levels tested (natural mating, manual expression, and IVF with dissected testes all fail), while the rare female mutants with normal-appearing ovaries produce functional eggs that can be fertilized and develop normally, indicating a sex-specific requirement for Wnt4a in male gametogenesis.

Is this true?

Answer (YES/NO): NO